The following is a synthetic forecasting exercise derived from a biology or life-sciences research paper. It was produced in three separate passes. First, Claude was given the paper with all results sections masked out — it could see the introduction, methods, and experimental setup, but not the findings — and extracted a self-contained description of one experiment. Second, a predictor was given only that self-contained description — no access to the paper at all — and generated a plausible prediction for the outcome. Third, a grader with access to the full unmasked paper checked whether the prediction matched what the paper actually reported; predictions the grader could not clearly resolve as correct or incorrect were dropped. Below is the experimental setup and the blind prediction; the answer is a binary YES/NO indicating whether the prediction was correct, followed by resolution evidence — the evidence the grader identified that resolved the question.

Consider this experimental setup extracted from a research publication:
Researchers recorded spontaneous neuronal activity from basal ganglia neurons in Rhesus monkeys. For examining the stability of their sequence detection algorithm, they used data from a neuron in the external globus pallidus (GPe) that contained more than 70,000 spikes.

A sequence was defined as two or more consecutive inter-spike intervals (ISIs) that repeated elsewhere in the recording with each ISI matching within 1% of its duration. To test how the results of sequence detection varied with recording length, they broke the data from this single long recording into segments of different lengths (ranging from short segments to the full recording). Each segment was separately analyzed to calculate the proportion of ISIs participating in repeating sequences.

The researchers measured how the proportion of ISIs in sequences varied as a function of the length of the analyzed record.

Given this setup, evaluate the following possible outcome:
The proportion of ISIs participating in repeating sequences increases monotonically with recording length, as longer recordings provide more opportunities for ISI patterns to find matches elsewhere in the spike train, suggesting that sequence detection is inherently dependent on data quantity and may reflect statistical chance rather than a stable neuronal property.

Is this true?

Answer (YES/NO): NO